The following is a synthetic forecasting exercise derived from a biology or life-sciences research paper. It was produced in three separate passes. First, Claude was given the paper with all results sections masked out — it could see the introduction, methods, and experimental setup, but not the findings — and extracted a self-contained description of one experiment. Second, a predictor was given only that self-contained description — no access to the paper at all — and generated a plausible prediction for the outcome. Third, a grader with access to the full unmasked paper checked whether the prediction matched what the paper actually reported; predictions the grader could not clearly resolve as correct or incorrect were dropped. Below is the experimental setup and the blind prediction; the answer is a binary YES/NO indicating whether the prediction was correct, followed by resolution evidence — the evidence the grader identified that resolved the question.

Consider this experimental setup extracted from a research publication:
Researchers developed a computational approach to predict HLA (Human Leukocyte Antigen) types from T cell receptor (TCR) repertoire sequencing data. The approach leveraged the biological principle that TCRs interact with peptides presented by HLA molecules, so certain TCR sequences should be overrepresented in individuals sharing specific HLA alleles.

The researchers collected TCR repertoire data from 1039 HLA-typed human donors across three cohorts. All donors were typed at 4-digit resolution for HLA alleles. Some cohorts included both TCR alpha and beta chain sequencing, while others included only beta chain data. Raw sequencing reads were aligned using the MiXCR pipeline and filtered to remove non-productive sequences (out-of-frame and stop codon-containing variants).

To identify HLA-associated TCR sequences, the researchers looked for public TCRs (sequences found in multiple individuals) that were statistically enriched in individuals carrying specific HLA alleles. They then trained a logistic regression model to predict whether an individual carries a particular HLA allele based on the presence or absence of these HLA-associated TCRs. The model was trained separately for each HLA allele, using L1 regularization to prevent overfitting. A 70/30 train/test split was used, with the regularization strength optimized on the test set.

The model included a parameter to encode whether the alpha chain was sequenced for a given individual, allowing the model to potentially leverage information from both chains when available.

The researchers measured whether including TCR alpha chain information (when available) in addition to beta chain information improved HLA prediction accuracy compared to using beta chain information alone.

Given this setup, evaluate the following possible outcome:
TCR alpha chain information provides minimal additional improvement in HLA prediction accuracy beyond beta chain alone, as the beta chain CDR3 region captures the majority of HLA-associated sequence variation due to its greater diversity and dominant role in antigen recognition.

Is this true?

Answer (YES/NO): YES